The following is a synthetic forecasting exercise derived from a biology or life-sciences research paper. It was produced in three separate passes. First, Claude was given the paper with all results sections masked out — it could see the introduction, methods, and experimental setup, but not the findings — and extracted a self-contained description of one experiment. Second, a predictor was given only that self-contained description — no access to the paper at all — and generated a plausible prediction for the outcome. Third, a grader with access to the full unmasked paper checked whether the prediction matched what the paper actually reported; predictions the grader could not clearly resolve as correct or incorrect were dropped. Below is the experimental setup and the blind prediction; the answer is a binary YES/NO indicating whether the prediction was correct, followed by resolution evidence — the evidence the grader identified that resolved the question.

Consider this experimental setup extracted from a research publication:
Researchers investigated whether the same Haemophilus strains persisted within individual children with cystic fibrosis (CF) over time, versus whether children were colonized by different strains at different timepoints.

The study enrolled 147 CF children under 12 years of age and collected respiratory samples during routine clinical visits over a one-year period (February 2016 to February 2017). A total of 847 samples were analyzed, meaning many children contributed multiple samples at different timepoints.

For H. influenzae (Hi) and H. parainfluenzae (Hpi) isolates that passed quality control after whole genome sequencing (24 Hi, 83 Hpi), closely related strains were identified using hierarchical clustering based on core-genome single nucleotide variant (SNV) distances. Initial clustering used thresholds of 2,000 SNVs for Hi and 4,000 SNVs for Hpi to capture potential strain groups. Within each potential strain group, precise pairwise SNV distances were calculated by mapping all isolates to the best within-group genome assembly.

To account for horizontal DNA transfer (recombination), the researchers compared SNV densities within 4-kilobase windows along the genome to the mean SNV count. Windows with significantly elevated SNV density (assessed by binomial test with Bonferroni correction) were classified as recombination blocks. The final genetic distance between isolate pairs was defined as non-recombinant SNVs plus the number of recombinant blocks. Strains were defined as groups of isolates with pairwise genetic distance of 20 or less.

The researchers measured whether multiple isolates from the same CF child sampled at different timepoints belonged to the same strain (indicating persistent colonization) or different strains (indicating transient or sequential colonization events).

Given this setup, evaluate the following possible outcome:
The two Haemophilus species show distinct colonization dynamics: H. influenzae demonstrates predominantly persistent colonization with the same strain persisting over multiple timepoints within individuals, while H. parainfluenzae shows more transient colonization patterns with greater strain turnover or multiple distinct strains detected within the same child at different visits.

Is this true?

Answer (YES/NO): NO